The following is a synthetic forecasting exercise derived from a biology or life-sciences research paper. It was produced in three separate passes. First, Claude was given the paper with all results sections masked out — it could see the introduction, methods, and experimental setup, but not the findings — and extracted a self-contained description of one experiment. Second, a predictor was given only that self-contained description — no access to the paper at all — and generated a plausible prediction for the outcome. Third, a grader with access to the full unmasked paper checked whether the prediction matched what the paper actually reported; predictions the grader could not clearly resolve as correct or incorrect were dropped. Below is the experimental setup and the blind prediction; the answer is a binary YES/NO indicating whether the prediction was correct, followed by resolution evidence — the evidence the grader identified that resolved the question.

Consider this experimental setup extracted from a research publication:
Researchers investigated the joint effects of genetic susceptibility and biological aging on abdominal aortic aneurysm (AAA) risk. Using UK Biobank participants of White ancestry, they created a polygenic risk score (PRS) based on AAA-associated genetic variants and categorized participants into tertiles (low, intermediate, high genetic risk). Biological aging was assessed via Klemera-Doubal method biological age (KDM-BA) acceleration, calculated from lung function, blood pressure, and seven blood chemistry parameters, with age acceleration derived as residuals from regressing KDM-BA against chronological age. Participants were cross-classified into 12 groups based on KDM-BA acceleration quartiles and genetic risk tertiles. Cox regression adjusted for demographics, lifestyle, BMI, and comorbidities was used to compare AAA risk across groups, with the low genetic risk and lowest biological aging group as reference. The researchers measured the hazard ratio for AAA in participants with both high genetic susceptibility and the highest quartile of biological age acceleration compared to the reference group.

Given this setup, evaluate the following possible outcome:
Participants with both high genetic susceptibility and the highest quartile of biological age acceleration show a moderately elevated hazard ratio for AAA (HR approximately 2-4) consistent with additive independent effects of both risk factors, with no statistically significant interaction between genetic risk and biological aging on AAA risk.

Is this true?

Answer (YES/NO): YES